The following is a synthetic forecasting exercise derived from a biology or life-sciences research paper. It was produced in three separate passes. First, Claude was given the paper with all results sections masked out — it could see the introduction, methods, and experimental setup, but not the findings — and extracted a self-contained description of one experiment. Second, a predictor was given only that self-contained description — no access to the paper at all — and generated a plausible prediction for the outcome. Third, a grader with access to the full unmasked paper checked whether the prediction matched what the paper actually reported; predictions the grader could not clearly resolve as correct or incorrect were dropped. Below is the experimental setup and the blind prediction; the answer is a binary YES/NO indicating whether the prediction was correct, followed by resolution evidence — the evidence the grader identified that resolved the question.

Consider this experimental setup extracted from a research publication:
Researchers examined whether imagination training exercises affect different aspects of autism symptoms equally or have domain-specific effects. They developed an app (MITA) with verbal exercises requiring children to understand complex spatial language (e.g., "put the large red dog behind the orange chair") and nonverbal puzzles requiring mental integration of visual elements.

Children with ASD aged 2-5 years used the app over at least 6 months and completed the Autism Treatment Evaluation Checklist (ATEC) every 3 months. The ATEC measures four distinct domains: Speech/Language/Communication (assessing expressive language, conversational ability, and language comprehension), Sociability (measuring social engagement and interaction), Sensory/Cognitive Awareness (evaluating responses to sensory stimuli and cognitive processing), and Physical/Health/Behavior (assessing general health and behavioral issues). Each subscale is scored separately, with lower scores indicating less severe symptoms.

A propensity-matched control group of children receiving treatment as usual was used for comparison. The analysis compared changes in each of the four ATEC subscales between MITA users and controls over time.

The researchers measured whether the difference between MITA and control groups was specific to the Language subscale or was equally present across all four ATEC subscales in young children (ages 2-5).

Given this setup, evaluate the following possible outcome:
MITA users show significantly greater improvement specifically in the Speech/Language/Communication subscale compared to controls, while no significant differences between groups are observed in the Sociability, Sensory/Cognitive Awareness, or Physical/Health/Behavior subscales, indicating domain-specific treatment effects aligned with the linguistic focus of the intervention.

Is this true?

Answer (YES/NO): NO